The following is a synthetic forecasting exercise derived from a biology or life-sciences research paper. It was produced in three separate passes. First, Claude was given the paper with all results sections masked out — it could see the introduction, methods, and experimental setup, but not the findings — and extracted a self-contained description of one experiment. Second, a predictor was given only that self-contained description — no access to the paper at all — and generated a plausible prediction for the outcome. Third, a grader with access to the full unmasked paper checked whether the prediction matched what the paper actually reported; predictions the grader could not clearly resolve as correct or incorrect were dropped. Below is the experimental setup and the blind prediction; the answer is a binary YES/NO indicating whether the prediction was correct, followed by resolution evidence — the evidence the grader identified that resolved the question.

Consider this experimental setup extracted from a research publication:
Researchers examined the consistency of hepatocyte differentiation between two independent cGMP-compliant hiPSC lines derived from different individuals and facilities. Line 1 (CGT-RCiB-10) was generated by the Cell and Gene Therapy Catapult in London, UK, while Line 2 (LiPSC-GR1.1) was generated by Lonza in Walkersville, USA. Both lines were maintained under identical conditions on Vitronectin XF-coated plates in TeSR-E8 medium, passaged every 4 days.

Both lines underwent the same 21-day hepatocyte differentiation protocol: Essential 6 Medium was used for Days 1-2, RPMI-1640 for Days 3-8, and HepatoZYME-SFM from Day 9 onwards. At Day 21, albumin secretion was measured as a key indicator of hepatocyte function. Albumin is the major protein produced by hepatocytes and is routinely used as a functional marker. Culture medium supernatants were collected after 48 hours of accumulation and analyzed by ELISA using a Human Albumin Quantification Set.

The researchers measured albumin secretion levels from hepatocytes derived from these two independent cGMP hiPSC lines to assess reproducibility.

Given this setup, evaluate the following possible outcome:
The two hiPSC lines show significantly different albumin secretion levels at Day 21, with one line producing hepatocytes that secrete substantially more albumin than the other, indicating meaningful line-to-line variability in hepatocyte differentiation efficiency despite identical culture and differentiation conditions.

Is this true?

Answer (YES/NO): NO